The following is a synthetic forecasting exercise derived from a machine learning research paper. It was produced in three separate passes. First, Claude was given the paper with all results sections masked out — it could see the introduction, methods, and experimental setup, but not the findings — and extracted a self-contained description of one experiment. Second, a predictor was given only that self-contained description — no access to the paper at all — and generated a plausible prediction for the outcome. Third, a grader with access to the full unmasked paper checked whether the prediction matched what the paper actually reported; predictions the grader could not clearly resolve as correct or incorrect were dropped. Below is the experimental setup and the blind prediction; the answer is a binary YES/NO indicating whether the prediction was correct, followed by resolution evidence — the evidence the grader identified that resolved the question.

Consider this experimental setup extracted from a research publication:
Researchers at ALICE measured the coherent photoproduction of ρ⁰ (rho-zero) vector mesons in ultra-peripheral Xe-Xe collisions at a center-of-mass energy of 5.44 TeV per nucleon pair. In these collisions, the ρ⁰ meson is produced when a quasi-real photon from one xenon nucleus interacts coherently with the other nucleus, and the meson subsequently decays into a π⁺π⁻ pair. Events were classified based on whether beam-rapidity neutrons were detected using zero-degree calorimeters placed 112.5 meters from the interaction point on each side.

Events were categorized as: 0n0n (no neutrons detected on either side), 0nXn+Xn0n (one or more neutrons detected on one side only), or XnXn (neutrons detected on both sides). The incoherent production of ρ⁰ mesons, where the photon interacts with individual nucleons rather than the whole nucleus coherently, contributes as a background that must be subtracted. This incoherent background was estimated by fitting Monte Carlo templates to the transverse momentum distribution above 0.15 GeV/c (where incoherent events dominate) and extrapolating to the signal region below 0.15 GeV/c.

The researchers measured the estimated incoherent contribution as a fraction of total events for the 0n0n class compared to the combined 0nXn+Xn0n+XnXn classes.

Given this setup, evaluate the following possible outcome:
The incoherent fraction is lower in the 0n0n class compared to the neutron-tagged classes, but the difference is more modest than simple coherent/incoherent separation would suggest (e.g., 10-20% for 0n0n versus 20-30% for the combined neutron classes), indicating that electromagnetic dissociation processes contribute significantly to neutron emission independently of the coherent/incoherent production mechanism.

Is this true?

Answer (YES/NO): NO